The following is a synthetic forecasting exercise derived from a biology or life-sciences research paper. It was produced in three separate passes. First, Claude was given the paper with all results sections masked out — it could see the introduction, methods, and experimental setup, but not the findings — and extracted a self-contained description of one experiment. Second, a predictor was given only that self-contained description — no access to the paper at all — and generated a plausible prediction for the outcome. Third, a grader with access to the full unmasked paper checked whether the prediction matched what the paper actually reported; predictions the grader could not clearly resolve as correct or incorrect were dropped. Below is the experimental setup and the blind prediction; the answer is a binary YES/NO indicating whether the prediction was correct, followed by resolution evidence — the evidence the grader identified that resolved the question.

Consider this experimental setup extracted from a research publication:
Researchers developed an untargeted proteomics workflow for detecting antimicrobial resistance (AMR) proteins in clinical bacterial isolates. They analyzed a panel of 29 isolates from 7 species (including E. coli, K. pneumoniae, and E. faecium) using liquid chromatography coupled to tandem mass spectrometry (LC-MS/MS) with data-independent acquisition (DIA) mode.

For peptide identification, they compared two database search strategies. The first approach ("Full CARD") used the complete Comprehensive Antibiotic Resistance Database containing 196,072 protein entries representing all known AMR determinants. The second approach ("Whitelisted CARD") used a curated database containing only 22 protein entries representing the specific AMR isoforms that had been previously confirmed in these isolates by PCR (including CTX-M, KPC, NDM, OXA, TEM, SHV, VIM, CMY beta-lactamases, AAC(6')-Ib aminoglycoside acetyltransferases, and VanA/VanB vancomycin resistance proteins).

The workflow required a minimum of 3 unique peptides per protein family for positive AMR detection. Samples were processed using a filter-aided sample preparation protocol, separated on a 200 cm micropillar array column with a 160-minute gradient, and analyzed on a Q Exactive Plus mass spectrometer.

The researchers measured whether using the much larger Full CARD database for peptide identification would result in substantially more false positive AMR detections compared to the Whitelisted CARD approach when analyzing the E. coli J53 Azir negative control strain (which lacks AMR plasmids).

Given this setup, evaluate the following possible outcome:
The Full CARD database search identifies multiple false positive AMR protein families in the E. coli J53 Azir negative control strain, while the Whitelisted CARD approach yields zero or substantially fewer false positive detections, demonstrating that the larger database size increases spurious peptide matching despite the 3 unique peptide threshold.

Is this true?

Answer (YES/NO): NO